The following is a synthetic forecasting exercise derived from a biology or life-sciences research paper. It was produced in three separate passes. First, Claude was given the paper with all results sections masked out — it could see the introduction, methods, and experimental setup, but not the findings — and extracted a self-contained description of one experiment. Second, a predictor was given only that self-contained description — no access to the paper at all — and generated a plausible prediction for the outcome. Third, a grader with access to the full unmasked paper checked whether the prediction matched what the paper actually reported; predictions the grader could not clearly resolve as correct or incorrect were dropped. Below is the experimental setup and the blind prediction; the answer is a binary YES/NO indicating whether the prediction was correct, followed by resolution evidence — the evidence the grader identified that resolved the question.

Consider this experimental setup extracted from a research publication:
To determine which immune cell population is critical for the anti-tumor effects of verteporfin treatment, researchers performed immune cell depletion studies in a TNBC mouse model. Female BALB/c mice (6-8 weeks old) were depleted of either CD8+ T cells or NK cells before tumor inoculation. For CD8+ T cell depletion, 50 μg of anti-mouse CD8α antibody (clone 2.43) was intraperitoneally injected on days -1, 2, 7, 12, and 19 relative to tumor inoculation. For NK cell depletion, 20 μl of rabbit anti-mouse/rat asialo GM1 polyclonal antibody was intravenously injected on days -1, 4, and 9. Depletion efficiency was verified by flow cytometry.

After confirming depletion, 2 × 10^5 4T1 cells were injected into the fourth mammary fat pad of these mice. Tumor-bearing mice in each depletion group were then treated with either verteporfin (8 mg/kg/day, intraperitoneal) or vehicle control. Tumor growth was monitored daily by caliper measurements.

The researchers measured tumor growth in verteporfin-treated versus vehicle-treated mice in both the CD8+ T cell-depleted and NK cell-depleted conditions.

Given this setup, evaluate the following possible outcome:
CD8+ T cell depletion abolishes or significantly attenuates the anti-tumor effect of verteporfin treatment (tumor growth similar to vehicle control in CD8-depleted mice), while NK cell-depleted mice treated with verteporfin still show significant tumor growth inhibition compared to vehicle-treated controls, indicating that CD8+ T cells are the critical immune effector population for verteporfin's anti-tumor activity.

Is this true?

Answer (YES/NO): NO